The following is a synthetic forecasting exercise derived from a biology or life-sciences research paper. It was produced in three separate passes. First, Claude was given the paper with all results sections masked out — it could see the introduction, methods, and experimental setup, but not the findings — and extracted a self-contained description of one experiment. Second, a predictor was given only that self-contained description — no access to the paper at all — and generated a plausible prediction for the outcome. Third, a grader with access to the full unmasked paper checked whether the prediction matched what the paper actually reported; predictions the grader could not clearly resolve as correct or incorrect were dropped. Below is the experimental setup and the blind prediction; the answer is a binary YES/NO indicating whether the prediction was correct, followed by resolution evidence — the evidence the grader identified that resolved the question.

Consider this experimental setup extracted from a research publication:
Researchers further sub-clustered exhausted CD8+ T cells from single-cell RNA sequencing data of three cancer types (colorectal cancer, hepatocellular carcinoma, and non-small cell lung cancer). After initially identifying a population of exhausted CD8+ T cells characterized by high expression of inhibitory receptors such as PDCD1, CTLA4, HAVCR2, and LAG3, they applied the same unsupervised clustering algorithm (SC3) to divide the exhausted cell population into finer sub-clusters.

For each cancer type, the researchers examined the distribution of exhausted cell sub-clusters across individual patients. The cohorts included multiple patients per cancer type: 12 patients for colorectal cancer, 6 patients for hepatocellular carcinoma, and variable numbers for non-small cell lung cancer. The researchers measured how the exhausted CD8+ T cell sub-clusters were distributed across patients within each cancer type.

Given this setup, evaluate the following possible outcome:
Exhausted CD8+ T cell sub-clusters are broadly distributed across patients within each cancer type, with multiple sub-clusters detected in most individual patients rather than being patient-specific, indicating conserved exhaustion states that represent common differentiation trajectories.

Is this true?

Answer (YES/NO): NO